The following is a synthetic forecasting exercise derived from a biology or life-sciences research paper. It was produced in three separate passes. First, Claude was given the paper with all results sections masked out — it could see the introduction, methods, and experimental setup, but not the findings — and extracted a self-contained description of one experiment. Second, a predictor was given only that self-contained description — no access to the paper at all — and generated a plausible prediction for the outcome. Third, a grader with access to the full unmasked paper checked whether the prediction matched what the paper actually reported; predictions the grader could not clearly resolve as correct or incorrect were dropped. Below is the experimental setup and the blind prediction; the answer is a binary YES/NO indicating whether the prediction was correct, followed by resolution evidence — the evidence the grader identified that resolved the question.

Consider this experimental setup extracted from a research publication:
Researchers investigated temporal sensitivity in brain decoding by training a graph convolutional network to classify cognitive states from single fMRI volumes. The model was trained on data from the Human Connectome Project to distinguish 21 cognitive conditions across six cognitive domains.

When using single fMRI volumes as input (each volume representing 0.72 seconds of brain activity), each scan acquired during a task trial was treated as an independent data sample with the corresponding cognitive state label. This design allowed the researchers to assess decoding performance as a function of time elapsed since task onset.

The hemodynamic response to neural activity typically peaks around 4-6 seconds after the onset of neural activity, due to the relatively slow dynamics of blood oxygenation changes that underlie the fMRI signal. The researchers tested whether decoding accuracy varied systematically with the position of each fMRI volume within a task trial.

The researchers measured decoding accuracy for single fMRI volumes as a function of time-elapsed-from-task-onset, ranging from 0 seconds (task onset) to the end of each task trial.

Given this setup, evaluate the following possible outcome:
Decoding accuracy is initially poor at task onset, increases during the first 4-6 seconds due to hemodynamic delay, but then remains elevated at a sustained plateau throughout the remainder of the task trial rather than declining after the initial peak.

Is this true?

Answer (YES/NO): NO